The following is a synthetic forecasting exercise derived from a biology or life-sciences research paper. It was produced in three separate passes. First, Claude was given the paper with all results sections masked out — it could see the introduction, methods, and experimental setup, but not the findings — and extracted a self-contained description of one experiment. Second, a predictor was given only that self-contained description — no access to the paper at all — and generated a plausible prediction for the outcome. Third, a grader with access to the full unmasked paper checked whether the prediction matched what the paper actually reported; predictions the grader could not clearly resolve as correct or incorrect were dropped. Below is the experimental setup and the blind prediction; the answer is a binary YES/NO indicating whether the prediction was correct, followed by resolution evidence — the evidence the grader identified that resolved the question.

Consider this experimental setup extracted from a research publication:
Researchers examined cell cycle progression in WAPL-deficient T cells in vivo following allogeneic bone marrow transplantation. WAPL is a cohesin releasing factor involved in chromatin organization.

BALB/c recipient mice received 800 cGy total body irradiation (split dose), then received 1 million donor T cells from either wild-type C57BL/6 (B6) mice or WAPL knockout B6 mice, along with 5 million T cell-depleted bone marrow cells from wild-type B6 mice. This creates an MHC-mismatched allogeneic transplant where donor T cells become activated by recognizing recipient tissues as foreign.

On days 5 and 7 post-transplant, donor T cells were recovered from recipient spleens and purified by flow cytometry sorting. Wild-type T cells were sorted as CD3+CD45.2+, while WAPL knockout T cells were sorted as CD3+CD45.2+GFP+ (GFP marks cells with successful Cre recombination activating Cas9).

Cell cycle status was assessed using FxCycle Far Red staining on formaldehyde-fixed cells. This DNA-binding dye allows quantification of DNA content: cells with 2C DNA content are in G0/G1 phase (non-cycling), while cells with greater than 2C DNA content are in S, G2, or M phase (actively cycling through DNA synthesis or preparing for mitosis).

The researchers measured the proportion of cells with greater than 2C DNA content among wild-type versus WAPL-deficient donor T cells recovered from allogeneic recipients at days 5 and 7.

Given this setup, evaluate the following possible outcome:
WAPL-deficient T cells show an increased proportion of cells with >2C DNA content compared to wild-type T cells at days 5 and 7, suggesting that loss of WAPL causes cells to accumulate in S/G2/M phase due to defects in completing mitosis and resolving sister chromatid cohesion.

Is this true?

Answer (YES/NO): YES